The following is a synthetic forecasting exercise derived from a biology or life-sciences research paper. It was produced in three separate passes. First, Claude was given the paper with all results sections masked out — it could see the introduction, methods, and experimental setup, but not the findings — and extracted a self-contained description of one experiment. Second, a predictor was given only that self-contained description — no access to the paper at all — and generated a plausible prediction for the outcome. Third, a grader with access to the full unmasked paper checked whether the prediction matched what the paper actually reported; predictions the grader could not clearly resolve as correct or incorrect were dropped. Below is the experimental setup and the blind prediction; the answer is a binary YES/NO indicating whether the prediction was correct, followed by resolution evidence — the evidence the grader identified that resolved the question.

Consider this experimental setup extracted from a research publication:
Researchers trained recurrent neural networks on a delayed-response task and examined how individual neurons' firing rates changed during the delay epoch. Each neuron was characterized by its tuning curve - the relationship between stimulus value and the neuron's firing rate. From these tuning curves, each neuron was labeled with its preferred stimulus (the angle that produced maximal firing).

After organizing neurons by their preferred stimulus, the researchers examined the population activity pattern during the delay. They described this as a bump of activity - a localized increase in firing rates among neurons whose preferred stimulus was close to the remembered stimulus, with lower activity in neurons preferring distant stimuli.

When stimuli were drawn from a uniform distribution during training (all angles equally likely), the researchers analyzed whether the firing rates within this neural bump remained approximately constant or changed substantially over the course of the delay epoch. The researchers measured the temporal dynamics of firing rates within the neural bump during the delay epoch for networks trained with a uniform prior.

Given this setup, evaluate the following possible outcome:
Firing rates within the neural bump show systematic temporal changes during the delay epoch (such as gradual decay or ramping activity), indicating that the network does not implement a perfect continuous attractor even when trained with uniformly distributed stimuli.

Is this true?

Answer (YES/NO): YES